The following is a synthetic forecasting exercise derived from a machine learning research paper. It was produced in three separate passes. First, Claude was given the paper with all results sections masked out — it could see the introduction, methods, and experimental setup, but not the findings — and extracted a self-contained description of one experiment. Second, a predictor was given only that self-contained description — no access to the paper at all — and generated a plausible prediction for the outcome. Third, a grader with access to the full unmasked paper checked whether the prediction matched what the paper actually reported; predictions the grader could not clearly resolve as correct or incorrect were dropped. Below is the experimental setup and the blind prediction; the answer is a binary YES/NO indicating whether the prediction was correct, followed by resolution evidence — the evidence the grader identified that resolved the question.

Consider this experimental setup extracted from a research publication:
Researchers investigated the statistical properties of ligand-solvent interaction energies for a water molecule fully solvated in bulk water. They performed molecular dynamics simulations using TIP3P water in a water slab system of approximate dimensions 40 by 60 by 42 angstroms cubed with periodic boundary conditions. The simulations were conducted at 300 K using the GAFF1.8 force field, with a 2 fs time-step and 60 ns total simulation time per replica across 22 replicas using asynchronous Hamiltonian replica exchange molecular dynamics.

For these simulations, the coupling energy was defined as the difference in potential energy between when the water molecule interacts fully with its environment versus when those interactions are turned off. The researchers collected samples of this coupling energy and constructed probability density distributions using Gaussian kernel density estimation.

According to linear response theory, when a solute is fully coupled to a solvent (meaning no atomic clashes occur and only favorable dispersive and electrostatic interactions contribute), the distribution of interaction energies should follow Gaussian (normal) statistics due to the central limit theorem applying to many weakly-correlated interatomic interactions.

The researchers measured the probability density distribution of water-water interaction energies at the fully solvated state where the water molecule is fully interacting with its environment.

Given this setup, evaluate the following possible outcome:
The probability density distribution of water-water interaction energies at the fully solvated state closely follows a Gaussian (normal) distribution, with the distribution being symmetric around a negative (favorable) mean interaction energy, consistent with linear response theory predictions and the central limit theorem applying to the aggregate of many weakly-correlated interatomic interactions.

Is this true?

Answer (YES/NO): YES